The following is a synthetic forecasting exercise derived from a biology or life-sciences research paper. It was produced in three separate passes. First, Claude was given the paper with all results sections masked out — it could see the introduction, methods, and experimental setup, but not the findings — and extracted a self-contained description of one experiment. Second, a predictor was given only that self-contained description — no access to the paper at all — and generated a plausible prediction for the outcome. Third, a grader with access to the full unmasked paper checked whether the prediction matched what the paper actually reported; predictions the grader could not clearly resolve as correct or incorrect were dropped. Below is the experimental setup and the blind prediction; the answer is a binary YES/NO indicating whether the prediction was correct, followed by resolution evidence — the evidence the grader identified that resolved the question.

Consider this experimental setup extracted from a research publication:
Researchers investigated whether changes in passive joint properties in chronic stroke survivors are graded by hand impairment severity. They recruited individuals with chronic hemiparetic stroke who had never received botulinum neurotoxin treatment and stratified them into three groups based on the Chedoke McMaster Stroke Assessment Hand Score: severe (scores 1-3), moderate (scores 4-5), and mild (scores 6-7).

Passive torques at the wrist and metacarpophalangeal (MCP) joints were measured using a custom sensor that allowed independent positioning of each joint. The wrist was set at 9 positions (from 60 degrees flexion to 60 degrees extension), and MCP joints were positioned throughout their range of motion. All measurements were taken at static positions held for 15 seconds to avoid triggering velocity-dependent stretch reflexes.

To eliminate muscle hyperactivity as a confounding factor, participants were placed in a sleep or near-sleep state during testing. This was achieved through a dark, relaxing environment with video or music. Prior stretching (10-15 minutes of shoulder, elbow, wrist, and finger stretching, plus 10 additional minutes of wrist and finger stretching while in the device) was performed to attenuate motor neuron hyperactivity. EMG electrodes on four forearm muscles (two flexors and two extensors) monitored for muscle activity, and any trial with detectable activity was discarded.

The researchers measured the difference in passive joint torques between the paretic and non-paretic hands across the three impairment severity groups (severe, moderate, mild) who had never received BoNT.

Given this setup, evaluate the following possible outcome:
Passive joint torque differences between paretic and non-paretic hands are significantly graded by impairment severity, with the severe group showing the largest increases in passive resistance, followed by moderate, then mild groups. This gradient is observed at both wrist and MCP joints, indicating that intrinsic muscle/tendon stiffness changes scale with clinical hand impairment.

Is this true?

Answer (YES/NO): NO